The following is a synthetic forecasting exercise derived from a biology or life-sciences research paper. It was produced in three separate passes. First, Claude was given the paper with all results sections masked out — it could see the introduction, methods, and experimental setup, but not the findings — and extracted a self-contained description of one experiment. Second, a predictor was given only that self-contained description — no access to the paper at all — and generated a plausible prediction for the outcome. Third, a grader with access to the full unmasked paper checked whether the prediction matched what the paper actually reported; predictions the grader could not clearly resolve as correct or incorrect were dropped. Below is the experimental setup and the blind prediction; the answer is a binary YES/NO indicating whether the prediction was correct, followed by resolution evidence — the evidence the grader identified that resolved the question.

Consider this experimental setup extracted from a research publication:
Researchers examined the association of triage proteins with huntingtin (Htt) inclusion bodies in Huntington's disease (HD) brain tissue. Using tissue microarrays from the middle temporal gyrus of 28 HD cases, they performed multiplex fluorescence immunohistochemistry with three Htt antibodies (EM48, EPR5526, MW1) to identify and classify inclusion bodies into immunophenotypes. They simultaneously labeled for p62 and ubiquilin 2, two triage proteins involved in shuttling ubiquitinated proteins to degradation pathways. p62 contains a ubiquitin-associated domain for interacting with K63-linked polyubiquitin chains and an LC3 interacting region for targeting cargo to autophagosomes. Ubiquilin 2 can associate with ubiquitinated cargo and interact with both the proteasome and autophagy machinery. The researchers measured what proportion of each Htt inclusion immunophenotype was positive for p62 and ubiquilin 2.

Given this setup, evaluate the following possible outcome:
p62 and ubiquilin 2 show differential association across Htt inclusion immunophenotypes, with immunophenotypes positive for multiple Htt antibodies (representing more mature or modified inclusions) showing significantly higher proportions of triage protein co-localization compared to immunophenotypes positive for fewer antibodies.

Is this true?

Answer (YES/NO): YES